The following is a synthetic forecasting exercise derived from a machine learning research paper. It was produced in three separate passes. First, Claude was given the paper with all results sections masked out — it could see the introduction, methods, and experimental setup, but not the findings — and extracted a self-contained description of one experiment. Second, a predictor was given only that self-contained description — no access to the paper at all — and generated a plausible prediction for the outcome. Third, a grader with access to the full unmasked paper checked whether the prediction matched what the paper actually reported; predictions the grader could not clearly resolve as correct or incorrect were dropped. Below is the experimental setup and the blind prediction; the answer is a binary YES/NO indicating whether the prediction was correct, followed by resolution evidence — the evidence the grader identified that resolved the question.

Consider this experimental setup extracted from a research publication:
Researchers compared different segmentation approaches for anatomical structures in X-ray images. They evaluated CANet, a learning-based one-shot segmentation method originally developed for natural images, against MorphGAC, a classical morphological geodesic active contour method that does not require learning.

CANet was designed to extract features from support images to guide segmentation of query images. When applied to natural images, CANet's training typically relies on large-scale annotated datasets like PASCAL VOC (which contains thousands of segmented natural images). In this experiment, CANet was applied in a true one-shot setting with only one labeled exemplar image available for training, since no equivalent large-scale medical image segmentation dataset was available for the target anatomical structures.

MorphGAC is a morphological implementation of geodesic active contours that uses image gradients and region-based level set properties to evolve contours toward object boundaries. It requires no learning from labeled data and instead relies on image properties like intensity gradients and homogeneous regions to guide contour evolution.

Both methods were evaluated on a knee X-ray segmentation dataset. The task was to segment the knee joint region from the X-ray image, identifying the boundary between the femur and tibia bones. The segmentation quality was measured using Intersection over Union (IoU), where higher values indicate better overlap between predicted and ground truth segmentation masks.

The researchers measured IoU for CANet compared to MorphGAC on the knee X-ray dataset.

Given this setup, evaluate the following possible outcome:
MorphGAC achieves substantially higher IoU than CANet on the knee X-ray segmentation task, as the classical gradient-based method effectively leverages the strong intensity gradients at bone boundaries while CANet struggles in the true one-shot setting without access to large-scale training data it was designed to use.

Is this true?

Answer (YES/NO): YES